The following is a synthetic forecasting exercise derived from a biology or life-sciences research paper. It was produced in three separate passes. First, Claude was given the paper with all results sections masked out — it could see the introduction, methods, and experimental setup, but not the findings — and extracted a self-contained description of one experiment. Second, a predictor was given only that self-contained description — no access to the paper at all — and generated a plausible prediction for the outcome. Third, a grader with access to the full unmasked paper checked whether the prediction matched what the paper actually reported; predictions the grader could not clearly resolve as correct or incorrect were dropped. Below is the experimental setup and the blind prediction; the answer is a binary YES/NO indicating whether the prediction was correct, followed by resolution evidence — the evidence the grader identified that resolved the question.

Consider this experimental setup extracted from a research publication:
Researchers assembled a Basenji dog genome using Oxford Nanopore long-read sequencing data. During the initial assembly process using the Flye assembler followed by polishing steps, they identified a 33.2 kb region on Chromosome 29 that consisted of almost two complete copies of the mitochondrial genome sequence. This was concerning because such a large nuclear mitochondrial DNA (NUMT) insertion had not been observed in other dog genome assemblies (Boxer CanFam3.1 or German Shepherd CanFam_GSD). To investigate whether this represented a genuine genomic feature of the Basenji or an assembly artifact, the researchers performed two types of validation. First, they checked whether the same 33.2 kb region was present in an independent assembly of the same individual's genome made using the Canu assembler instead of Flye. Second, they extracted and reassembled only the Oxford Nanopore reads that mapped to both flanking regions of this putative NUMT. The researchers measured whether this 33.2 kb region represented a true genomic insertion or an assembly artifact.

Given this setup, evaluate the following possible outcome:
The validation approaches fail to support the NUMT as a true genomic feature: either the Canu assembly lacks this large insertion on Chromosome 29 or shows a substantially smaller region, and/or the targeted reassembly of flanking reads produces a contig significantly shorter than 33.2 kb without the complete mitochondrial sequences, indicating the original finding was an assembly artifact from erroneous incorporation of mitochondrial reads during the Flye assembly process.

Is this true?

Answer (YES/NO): YES